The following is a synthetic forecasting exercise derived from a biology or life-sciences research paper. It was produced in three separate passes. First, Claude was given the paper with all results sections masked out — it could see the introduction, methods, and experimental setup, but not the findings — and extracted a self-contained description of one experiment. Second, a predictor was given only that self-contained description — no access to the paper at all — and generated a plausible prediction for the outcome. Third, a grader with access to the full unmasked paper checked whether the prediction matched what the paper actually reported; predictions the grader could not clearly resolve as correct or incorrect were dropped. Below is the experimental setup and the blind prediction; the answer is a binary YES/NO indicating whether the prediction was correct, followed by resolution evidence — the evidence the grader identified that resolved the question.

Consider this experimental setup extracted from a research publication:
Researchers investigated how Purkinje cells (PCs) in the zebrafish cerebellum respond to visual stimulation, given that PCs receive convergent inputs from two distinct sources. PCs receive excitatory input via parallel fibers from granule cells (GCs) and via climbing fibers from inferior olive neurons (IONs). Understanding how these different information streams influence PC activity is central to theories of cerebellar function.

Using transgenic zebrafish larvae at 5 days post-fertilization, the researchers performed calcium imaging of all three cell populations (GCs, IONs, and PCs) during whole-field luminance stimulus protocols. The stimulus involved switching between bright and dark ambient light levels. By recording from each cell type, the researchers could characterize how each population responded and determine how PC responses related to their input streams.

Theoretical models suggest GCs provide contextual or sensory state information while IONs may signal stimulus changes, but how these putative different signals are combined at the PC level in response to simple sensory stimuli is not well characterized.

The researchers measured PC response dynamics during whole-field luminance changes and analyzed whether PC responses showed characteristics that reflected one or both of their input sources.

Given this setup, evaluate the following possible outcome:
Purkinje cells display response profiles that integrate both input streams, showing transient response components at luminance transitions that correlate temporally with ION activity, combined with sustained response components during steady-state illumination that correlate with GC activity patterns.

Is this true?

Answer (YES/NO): YES